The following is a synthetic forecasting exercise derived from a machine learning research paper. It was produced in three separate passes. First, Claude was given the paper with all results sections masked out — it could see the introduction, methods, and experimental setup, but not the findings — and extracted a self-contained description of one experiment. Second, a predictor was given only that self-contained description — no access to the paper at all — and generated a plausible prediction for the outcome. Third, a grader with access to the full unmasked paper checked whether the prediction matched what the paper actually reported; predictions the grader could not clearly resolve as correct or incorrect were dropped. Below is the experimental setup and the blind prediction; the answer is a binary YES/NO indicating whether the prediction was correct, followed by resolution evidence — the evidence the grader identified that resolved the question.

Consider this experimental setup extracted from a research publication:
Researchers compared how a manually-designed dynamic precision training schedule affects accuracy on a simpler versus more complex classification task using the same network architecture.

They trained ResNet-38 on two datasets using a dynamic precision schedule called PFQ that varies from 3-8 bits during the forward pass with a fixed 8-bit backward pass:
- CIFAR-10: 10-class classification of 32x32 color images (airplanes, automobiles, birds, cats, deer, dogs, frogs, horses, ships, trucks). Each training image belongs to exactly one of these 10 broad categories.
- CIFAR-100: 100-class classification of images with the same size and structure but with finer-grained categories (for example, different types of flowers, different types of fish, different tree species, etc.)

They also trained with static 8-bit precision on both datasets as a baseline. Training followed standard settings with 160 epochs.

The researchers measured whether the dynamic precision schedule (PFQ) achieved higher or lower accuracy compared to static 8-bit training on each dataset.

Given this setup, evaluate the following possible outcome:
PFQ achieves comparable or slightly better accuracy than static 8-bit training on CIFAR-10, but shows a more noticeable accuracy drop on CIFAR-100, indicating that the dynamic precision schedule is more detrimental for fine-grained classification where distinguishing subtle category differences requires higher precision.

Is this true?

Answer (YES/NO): NO